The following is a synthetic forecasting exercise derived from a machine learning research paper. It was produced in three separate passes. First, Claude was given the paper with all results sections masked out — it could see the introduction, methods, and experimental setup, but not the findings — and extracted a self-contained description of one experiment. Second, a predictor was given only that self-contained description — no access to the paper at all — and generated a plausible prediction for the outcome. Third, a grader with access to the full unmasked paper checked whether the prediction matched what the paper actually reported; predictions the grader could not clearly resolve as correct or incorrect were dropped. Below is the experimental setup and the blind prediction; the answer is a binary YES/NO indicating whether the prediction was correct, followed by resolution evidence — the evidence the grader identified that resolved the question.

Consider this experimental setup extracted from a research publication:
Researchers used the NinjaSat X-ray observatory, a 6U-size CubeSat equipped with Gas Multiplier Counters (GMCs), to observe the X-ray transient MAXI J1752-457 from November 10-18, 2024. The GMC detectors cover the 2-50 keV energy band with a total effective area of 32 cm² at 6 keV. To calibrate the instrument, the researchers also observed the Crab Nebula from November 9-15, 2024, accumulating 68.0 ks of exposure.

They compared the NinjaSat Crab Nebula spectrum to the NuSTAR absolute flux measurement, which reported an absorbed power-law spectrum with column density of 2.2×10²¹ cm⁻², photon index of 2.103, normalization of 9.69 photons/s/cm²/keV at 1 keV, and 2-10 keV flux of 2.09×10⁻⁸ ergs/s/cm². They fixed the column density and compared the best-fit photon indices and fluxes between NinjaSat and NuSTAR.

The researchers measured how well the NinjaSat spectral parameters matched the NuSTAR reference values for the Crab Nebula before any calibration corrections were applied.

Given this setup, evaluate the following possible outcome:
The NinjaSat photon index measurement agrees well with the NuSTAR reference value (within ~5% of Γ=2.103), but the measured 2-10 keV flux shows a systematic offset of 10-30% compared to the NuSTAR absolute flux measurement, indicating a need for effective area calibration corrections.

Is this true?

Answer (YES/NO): YES